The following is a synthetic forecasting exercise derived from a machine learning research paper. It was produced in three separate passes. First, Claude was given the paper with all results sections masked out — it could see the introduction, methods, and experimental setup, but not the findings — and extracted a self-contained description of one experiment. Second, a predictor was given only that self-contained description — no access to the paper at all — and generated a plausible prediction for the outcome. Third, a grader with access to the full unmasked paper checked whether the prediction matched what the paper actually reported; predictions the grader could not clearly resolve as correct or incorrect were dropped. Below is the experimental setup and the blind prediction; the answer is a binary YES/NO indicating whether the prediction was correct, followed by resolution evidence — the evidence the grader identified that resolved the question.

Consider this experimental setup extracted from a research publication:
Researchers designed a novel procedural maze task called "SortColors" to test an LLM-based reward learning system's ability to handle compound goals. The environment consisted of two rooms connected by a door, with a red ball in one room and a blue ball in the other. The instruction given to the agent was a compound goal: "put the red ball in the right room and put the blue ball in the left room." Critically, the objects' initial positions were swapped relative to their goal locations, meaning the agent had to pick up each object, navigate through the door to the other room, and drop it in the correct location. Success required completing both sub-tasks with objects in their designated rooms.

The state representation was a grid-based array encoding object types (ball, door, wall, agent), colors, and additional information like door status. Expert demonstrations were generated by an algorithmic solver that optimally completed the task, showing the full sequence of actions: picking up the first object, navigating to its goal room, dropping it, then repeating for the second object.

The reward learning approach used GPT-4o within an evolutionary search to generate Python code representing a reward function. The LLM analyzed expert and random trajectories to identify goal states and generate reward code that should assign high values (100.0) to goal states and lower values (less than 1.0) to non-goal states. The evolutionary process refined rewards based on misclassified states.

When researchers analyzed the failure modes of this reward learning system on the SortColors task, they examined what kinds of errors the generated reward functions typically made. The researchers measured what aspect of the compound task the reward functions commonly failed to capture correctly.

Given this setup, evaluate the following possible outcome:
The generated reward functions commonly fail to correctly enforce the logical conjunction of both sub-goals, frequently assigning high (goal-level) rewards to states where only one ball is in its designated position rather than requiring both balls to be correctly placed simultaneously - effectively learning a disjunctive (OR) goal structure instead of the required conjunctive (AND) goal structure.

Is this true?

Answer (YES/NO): NO